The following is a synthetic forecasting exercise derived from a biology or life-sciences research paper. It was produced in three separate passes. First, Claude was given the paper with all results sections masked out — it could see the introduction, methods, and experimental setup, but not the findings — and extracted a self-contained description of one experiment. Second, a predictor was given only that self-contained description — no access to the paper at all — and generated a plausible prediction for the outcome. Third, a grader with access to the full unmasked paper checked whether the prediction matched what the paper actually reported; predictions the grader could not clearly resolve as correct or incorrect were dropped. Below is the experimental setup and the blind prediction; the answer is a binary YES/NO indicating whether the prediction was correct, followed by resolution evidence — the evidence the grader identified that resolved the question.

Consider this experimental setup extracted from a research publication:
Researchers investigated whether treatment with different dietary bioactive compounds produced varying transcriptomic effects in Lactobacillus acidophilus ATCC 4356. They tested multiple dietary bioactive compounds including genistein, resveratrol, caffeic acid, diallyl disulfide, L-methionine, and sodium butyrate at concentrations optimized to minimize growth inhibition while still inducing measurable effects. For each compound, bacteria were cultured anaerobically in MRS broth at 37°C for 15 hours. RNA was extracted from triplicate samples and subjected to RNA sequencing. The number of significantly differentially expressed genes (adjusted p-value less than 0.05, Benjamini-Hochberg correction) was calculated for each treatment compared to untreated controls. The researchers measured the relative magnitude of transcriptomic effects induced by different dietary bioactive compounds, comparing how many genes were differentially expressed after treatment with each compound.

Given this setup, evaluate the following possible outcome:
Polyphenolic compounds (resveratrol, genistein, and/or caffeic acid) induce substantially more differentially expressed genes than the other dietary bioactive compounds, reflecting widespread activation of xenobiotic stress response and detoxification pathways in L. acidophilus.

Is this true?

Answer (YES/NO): NO